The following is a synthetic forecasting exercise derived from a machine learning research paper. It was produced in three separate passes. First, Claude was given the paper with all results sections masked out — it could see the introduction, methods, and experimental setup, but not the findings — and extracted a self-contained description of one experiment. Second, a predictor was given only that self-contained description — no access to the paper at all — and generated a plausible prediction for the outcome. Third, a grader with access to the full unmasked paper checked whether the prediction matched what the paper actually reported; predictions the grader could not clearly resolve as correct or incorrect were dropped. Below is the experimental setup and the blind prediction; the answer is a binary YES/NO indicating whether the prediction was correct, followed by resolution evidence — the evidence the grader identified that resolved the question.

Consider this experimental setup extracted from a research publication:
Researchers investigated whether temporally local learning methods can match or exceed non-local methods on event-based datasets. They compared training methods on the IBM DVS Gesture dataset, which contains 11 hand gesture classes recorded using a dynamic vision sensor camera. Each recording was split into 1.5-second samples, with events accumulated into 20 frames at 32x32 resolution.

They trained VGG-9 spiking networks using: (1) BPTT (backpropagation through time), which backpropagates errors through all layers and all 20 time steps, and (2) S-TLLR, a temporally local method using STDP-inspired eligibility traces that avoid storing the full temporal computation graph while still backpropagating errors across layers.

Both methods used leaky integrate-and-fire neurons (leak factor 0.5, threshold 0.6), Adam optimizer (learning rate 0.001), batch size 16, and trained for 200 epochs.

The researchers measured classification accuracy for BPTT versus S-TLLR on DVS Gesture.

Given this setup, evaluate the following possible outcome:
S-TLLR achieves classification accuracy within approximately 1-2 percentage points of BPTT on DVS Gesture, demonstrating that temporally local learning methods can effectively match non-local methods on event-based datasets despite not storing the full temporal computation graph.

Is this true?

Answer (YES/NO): YES